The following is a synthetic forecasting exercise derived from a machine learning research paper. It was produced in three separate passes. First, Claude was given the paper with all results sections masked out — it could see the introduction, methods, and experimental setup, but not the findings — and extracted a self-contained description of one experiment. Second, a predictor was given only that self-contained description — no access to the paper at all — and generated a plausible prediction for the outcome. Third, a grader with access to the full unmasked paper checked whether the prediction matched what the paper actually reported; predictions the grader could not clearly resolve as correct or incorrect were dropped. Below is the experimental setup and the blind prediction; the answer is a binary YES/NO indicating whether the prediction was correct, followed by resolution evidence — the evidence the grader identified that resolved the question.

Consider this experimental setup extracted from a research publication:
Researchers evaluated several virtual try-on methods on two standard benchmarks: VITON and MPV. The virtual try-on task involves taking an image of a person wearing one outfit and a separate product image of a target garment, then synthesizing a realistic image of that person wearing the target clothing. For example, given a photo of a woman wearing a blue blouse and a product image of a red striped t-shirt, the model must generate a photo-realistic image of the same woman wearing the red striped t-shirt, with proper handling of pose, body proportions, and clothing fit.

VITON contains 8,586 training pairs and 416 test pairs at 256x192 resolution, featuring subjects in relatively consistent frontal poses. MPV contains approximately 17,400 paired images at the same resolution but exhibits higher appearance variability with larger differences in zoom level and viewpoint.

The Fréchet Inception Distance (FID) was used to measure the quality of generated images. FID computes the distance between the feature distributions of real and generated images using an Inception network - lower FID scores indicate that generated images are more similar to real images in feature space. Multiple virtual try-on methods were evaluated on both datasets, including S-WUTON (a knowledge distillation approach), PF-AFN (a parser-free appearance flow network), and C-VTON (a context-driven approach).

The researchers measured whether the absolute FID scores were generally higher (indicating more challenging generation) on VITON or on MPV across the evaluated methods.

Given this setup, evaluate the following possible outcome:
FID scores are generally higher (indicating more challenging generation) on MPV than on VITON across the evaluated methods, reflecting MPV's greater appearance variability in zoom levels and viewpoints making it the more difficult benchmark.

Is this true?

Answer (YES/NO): NO